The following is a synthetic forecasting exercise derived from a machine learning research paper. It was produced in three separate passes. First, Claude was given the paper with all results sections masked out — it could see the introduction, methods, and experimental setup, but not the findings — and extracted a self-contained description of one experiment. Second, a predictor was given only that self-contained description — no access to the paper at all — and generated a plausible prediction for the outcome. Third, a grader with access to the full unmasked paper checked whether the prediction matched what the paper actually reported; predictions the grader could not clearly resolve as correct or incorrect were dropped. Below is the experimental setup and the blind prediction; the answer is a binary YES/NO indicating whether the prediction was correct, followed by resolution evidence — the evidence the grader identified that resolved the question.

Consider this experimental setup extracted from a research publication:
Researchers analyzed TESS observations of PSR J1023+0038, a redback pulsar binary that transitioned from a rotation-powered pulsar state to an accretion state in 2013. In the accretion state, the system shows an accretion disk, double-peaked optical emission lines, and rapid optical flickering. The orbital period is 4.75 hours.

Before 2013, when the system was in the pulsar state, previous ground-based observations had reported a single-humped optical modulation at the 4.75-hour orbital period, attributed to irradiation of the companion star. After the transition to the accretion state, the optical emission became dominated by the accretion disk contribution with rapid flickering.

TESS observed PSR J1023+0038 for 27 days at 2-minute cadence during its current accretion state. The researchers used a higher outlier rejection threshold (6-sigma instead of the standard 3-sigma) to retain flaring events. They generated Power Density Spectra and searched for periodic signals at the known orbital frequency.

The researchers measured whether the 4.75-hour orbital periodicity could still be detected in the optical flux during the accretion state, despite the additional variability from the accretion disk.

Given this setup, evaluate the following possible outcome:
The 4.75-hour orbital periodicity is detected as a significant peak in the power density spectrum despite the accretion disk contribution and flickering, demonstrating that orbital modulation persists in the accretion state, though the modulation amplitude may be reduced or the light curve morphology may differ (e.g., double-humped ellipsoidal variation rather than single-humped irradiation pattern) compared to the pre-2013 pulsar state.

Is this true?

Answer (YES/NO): YES